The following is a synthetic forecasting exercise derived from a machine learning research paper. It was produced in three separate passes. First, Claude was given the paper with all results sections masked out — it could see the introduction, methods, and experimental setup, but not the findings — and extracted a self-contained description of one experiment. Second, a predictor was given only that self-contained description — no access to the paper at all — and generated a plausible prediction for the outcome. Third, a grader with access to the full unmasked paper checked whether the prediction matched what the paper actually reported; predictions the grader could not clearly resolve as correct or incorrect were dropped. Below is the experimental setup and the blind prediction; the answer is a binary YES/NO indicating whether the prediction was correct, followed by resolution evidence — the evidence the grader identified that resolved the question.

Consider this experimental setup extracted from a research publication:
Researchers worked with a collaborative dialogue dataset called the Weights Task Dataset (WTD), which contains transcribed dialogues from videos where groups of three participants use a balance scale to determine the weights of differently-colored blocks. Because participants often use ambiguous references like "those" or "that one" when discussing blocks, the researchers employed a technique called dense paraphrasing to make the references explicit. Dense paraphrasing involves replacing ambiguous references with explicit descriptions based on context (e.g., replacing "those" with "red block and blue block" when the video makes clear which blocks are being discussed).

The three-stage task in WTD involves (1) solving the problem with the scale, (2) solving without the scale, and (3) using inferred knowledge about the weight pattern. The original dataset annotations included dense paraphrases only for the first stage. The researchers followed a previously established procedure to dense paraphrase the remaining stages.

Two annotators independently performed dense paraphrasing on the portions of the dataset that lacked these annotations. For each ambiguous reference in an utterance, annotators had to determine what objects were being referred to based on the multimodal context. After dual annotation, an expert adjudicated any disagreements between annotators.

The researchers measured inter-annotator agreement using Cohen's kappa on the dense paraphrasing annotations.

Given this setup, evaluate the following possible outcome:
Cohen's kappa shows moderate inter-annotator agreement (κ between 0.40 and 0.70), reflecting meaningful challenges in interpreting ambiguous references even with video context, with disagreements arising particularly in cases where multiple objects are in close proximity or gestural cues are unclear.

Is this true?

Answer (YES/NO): YES